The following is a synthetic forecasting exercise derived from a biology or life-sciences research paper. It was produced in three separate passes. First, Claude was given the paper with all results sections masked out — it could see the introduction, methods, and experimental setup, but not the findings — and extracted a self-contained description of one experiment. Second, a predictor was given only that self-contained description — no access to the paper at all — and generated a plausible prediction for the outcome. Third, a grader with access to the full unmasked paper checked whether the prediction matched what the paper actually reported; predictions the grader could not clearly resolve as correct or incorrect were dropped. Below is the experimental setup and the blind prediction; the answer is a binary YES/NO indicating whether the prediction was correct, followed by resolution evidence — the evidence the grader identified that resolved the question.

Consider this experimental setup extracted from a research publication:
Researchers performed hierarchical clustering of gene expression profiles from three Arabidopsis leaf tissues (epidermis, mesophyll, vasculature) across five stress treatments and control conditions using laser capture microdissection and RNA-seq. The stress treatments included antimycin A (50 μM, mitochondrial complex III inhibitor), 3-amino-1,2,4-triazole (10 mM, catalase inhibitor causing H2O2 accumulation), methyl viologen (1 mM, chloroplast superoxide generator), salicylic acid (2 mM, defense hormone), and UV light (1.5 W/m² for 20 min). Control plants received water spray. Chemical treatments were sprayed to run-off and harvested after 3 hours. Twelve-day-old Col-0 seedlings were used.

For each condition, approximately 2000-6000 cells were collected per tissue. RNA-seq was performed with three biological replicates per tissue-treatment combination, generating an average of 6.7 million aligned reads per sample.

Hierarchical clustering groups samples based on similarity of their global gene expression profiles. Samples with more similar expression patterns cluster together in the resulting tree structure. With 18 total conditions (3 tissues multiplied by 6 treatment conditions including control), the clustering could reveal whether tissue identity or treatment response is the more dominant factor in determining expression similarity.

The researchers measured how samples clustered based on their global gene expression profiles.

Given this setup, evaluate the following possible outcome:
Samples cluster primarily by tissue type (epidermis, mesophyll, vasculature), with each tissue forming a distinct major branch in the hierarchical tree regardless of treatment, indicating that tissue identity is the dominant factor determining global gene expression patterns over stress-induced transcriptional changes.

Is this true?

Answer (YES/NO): YES